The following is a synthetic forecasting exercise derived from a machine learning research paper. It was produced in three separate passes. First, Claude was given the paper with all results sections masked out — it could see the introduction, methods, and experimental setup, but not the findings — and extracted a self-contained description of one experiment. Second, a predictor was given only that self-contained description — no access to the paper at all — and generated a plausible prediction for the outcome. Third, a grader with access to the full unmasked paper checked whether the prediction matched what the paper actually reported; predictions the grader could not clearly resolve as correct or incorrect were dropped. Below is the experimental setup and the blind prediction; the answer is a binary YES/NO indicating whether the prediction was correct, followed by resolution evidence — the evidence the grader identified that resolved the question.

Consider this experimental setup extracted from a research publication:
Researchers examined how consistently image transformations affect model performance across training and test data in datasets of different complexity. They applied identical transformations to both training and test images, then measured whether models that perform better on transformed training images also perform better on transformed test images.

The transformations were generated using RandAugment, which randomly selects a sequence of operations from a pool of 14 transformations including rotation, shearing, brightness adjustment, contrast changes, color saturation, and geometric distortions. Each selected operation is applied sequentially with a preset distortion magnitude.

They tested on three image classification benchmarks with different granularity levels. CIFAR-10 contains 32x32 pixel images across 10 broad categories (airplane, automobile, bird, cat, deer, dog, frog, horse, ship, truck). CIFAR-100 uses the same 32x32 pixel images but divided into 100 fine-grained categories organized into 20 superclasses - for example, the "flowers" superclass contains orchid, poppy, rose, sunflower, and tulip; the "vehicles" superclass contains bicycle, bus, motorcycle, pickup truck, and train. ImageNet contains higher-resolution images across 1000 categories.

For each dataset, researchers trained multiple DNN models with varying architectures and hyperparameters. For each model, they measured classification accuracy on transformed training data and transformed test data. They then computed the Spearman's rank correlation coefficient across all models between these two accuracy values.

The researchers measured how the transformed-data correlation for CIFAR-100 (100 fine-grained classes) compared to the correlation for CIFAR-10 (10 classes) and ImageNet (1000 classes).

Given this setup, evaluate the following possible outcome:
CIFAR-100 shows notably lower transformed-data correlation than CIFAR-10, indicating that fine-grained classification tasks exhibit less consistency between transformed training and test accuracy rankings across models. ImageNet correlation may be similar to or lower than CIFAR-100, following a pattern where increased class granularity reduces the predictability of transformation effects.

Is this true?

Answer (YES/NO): NO